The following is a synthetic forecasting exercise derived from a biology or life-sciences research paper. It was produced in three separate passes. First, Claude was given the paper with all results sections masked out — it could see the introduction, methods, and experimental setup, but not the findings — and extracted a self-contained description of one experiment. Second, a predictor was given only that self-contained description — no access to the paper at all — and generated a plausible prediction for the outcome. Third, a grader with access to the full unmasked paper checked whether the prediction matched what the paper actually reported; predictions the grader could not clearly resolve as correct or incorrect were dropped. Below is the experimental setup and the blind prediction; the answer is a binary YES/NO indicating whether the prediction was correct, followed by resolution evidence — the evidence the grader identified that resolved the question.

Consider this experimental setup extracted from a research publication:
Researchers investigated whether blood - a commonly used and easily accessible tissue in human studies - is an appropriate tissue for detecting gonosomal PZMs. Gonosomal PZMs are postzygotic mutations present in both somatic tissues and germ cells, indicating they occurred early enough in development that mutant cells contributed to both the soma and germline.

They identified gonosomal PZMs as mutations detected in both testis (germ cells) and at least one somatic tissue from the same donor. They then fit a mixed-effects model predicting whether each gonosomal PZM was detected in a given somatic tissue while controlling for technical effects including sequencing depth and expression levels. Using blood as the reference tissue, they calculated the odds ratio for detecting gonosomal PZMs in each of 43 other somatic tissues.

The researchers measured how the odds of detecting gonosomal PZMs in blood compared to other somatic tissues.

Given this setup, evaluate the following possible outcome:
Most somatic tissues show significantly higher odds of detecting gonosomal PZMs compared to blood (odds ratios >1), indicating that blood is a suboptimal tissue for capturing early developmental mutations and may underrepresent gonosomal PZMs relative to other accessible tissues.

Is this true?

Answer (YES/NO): YES